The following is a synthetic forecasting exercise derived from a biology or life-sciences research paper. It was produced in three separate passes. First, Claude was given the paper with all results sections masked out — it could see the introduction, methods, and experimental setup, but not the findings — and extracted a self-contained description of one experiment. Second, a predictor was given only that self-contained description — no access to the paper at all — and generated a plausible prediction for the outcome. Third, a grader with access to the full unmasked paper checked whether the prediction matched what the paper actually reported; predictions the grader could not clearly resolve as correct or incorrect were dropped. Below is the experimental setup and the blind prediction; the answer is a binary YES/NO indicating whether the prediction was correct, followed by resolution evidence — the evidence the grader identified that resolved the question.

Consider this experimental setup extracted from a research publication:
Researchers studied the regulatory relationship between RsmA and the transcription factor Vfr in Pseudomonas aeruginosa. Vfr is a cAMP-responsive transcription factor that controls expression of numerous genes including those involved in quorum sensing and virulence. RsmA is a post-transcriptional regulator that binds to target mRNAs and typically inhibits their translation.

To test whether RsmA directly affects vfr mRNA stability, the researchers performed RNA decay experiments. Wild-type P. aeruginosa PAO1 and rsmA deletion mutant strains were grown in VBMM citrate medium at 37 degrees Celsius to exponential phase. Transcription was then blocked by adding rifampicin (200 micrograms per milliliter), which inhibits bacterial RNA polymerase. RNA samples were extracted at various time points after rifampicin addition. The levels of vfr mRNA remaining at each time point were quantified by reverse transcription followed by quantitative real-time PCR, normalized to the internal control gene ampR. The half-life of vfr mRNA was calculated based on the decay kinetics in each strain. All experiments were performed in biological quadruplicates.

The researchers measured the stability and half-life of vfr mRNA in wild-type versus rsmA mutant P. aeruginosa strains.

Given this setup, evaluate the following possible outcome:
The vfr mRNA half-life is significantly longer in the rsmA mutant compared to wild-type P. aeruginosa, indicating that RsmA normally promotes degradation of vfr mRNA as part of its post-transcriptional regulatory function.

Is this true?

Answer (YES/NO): YES